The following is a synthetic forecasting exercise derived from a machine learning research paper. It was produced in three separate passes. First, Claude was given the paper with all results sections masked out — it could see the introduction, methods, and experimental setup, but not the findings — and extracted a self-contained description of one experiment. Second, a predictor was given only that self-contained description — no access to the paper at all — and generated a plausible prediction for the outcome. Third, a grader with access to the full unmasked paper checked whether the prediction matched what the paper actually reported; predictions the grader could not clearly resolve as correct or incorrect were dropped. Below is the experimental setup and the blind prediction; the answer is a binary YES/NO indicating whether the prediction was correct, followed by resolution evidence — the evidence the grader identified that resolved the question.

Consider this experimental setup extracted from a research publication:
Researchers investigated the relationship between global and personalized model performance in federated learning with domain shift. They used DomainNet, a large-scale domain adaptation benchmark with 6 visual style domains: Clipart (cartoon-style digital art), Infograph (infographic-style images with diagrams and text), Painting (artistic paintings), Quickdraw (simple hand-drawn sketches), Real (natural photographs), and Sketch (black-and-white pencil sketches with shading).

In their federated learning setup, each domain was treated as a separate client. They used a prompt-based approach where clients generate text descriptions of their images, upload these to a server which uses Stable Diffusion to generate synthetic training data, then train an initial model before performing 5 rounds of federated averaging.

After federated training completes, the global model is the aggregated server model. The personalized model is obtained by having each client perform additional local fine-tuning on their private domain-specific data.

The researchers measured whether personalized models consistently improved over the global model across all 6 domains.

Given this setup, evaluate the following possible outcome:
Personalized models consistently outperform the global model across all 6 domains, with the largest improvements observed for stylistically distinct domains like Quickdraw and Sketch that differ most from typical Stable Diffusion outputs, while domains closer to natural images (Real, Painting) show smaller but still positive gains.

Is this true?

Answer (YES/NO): NO